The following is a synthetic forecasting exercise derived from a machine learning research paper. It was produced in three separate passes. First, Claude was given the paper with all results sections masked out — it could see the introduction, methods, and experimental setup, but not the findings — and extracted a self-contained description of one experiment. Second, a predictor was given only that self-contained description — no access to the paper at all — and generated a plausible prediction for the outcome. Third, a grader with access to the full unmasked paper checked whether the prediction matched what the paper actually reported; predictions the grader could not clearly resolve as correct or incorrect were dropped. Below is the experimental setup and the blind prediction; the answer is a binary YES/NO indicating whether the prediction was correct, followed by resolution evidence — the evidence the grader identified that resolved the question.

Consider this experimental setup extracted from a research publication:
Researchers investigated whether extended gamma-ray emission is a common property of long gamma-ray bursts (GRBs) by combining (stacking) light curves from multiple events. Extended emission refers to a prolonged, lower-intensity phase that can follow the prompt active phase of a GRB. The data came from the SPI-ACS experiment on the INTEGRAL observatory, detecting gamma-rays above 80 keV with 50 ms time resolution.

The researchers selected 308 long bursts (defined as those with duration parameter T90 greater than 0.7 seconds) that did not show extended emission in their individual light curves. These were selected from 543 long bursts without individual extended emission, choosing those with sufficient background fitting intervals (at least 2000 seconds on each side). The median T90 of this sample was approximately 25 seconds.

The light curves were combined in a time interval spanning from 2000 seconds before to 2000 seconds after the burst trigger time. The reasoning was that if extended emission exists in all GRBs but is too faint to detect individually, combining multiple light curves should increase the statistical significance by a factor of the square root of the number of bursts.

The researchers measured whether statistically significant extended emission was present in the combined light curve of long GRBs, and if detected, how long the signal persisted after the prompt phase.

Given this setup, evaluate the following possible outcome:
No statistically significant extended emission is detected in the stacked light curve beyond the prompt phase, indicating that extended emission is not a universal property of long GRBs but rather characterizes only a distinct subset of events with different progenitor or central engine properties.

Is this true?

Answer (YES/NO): NO